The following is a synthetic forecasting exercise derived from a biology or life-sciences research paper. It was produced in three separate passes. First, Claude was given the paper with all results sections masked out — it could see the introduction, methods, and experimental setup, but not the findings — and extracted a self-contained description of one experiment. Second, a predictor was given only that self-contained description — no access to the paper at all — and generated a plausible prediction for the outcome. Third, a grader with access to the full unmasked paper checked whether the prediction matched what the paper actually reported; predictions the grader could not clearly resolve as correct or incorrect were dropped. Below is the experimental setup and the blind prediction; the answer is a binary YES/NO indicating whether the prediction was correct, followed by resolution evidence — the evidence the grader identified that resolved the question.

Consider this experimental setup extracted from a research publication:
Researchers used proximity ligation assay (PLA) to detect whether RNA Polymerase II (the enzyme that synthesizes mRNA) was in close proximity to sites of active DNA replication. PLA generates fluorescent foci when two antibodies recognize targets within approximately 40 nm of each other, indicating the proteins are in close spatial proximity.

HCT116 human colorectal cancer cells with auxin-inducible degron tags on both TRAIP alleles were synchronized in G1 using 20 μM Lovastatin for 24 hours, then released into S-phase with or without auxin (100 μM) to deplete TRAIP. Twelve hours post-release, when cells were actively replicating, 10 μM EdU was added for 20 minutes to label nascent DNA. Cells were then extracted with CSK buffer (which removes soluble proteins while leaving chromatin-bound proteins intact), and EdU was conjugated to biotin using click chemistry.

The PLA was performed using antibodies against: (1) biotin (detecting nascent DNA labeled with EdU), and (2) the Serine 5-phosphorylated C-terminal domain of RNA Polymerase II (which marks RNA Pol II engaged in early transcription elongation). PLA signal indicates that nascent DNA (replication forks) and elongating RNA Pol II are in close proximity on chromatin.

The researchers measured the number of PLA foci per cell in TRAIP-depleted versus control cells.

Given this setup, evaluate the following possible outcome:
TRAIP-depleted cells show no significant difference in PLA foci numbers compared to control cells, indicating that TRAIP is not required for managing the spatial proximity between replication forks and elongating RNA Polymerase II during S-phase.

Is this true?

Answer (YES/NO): NO